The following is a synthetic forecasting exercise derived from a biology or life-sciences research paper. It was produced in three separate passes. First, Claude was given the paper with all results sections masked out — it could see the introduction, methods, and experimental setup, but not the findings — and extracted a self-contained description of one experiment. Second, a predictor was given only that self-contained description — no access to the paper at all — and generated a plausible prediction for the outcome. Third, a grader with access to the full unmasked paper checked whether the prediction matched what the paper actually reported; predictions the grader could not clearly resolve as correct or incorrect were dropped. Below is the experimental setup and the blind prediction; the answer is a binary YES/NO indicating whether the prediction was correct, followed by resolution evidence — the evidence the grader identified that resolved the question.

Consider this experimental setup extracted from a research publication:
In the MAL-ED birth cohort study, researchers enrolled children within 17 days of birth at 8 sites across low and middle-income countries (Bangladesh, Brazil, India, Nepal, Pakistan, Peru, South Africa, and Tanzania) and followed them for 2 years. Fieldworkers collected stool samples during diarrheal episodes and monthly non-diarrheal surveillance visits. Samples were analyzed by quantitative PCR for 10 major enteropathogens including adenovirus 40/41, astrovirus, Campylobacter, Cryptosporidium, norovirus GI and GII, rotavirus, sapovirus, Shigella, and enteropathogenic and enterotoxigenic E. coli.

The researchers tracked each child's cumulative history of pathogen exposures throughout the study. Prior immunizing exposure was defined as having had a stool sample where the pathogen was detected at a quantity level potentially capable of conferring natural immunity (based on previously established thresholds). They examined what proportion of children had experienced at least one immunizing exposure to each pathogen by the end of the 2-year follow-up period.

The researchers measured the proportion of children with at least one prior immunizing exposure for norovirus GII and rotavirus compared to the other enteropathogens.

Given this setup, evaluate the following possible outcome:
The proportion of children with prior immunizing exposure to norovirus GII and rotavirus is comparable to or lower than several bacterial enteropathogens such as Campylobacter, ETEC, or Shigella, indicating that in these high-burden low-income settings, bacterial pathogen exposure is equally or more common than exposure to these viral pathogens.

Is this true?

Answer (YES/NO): YES